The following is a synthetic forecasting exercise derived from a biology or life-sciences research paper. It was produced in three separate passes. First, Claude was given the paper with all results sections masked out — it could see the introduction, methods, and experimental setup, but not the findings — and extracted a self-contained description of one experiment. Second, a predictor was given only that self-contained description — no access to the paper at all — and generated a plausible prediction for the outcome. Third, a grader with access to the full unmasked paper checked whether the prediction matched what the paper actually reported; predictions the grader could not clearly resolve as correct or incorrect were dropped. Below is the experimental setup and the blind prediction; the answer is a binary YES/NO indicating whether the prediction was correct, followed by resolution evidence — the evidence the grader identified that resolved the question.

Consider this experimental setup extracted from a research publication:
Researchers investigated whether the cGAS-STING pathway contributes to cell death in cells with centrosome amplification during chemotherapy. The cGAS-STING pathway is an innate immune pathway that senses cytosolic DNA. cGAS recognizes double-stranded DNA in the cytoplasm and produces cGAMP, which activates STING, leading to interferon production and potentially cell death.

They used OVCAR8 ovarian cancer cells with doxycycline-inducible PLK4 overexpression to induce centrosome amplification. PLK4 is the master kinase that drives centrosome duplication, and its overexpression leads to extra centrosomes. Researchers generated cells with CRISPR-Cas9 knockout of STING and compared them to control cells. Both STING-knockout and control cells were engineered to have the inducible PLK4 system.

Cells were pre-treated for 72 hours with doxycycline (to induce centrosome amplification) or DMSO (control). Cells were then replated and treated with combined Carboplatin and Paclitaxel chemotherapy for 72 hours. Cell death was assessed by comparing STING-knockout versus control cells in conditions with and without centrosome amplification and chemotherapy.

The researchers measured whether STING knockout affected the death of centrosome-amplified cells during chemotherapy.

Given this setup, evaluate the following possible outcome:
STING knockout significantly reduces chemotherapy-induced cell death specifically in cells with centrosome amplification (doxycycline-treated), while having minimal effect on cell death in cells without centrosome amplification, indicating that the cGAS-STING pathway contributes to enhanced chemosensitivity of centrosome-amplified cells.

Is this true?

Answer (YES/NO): NO